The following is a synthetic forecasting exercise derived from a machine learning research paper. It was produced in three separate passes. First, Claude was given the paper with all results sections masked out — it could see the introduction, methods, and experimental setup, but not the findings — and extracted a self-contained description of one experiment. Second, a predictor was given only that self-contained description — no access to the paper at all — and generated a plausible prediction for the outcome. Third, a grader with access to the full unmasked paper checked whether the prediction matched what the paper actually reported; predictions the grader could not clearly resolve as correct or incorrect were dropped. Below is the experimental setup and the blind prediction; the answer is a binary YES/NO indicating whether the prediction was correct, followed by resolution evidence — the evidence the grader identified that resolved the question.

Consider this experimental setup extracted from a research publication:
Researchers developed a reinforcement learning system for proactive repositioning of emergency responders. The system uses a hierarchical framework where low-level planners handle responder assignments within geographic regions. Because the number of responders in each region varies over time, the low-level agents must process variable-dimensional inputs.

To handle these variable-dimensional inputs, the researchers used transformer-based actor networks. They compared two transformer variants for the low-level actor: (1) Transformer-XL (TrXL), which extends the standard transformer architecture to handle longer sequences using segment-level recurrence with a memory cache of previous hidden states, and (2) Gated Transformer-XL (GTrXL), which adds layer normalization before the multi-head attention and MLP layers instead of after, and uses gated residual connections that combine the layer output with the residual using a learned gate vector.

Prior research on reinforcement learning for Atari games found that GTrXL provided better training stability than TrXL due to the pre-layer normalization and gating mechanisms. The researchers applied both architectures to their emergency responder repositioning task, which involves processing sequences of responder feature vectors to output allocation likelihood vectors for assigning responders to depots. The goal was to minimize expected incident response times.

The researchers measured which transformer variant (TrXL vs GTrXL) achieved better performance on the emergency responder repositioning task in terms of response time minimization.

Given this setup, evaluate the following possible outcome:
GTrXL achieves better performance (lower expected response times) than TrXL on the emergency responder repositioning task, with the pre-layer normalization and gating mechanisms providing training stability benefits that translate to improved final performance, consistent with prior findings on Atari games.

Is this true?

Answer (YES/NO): NO